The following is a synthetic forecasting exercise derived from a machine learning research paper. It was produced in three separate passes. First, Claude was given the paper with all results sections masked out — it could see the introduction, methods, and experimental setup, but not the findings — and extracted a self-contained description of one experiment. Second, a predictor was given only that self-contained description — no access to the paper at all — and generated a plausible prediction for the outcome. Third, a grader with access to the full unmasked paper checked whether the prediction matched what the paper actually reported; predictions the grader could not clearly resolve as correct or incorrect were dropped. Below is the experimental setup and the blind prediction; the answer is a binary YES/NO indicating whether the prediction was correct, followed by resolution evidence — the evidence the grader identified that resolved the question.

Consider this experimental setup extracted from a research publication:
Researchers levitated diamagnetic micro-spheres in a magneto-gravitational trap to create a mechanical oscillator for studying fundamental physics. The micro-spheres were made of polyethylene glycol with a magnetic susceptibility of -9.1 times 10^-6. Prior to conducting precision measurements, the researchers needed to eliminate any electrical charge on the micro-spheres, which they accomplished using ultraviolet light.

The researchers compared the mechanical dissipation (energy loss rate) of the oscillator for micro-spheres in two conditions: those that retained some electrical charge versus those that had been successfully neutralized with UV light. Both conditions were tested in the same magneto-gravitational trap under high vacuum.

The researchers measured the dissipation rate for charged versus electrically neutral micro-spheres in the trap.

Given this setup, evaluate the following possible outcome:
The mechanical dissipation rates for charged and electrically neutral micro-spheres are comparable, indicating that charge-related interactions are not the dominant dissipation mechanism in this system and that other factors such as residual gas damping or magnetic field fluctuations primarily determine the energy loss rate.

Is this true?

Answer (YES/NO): NO